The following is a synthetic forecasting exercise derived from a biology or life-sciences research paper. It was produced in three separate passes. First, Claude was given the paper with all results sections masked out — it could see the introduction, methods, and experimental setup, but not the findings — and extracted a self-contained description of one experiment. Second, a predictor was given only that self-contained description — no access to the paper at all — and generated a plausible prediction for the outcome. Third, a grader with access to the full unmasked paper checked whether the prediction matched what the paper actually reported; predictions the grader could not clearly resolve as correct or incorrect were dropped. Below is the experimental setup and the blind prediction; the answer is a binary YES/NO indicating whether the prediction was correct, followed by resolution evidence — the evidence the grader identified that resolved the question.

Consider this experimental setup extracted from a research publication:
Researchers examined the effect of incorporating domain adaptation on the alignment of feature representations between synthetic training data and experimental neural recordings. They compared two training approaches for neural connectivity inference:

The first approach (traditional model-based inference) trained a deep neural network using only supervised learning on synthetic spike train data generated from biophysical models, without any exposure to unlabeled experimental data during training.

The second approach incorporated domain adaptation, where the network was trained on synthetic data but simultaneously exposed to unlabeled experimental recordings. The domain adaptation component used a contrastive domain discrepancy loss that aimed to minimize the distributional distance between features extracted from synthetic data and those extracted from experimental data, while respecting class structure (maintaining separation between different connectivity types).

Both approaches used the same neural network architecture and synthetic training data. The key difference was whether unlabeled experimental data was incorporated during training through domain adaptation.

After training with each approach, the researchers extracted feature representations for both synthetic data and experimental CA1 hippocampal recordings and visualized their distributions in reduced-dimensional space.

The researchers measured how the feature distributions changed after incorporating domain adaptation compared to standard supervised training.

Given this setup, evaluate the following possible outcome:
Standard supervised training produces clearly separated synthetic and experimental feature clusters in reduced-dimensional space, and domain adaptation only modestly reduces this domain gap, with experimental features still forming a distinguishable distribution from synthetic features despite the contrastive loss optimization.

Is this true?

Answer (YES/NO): NO